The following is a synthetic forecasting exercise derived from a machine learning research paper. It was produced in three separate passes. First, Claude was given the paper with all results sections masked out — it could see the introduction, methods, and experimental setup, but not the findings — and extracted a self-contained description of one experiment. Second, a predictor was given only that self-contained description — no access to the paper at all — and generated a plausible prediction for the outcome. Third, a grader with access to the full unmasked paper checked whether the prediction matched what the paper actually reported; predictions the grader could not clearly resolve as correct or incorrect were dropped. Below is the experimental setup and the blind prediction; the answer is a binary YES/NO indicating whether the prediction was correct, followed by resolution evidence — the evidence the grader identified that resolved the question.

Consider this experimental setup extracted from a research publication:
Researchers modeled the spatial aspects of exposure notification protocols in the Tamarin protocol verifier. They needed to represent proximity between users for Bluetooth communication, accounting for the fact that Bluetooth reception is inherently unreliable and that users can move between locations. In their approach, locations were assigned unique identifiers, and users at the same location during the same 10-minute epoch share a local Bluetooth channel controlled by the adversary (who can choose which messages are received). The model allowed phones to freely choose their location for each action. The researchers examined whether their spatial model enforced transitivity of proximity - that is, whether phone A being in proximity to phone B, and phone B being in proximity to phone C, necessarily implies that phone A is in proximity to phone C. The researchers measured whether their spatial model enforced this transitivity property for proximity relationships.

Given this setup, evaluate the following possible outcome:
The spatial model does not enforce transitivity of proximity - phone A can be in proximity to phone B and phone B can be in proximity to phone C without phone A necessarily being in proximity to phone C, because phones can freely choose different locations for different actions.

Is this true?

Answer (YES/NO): YES